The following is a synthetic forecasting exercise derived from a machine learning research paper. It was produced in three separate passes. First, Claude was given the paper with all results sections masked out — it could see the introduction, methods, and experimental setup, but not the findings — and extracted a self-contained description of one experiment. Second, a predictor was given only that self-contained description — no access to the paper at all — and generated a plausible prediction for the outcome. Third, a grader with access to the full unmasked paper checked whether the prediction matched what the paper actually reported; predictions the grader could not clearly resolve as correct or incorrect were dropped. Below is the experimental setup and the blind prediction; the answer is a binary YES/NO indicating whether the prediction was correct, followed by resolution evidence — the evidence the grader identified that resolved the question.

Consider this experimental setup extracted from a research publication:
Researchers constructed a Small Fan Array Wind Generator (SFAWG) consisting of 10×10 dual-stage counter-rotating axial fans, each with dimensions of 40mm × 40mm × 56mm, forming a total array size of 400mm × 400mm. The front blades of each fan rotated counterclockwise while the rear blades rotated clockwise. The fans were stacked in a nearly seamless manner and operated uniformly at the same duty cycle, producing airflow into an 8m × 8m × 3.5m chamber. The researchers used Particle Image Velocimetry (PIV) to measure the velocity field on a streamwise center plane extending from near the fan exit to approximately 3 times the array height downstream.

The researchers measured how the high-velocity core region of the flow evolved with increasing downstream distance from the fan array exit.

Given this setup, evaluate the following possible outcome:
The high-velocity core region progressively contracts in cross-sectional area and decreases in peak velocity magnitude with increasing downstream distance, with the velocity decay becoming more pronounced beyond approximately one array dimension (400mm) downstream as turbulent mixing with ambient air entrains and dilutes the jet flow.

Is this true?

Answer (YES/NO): NO